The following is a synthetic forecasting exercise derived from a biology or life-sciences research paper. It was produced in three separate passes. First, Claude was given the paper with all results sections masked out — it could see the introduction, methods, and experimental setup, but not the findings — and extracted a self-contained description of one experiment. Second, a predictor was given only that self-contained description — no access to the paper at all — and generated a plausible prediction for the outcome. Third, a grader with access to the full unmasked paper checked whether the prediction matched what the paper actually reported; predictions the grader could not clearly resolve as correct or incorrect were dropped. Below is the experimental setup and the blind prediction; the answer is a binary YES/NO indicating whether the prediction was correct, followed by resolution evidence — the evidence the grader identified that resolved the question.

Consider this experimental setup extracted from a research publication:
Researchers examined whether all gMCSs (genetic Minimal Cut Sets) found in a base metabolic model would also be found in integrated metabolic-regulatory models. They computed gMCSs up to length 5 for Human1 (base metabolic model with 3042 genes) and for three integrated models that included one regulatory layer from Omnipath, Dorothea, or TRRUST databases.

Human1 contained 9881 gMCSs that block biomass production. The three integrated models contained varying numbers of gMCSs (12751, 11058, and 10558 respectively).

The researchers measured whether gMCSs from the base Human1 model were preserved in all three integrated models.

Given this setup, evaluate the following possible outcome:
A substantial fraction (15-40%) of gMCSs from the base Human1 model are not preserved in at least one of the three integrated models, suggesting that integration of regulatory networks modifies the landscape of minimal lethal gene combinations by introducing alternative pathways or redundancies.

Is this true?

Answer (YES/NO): NO